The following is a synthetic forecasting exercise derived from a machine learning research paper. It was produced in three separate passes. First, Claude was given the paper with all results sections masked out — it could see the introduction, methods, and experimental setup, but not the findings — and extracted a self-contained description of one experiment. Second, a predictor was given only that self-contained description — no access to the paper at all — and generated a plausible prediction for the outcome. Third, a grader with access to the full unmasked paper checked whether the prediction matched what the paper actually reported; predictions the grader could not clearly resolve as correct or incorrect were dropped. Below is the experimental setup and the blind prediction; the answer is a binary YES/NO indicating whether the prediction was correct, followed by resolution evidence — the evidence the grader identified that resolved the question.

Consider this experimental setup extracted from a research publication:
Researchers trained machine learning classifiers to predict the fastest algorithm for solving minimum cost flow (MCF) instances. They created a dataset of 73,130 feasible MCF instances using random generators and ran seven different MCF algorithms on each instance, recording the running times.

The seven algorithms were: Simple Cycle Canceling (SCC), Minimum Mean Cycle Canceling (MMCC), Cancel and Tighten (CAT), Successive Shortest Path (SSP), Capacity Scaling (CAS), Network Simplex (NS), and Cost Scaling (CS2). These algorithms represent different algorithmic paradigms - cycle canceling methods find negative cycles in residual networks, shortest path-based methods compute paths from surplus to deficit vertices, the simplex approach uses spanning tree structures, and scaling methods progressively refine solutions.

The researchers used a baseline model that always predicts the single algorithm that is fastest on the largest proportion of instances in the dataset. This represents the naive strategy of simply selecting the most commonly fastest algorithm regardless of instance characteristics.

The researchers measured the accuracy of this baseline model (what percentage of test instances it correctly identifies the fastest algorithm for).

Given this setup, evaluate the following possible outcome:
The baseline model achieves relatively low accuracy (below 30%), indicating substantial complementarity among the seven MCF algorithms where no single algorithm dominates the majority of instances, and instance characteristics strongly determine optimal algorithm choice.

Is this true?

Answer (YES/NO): NO